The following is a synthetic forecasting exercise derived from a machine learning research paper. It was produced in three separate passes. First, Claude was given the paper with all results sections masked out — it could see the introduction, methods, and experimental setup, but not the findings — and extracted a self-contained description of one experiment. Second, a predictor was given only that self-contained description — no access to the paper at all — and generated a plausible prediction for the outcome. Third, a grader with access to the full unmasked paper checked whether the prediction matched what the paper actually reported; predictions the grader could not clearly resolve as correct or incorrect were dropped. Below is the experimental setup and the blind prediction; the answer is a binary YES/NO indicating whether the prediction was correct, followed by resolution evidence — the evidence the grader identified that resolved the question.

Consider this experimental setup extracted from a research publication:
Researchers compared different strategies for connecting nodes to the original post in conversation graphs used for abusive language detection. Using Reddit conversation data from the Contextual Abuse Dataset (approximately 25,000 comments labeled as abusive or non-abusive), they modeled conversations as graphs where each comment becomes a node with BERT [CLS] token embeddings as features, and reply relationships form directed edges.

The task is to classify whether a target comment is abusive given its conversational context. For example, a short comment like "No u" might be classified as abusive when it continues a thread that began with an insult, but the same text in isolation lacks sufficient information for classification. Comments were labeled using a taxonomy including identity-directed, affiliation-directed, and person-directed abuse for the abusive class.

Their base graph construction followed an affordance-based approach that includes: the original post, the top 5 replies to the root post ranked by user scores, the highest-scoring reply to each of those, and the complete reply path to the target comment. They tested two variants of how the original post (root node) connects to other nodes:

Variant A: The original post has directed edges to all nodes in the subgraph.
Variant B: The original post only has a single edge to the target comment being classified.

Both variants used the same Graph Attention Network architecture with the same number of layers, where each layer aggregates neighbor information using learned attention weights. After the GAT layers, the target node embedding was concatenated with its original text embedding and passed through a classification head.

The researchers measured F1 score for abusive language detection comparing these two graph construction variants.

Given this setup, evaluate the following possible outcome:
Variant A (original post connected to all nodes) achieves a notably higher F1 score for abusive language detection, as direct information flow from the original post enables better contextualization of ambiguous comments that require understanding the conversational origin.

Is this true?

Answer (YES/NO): NO